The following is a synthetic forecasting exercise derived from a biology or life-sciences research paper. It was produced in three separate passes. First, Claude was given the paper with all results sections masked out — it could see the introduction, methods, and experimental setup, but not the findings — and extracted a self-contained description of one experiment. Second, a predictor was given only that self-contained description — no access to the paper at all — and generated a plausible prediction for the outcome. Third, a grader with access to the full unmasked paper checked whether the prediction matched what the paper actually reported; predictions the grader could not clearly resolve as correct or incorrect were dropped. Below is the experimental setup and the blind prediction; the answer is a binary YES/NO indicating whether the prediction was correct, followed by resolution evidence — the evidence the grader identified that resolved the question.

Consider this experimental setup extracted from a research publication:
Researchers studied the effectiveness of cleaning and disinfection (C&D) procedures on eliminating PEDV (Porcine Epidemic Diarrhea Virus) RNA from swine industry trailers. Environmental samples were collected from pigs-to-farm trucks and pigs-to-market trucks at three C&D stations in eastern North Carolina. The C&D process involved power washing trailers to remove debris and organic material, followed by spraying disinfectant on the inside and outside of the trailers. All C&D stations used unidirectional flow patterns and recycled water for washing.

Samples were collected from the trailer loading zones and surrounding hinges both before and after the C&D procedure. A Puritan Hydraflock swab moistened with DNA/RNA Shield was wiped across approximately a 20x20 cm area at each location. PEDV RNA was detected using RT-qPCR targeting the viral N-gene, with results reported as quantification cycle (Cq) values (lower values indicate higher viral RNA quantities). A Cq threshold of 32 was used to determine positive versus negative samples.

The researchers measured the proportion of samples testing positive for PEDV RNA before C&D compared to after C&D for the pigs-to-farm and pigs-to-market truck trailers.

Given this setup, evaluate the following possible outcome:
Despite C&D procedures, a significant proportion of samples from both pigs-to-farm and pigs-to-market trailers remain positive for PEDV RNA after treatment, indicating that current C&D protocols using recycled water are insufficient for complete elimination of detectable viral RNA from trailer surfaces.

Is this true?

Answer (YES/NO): YES